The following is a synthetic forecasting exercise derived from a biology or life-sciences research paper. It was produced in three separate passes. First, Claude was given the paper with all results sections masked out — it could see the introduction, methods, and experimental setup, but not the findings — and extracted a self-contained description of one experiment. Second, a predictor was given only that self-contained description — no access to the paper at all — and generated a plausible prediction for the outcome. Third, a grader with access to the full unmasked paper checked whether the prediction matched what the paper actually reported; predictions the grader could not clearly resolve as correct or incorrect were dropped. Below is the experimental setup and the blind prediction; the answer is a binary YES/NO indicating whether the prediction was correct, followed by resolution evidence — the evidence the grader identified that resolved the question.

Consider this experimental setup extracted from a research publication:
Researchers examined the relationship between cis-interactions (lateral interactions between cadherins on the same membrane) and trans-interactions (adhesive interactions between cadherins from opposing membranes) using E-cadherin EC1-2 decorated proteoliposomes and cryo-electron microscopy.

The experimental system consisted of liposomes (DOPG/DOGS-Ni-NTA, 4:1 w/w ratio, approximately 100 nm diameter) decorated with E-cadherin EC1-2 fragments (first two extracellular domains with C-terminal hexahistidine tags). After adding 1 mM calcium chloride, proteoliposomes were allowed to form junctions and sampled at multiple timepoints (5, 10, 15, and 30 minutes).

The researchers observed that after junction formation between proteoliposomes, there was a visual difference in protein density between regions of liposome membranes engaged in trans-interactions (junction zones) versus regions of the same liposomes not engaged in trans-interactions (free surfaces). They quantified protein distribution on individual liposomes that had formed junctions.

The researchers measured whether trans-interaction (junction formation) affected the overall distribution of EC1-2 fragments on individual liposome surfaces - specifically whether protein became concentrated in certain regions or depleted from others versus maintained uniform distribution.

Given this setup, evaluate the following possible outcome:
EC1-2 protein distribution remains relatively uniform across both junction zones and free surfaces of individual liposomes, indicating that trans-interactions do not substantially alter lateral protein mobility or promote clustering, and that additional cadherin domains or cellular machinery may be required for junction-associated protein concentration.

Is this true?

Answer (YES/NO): NO